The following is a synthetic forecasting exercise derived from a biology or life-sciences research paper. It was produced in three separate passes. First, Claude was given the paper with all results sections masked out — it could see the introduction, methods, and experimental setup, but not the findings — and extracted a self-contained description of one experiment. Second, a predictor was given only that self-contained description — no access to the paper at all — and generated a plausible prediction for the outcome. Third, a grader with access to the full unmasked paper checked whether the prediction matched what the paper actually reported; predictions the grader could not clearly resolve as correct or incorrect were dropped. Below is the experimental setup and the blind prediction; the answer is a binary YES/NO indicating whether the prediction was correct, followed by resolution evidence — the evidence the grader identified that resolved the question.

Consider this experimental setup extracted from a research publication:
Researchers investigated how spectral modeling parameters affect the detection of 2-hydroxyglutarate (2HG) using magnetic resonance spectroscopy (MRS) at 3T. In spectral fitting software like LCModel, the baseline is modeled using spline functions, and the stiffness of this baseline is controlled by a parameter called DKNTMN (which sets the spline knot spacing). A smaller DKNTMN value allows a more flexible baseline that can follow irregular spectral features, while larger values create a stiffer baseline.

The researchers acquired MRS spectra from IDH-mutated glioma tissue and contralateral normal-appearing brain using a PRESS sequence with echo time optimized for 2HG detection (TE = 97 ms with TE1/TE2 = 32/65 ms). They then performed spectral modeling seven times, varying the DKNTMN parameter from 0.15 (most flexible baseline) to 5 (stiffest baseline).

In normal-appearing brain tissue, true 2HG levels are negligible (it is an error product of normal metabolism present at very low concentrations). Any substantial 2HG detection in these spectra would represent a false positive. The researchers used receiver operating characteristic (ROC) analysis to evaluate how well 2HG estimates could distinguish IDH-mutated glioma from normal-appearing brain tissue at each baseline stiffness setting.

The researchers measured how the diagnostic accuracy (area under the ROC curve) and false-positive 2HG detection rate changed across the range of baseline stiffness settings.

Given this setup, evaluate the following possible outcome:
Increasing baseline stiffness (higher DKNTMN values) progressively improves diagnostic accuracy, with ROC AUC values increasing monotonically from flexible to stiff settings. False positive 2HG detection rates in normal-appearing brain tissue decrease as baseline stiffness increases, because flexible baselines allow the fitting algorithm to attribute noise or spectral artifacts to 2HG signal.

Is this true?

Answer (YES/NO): NO